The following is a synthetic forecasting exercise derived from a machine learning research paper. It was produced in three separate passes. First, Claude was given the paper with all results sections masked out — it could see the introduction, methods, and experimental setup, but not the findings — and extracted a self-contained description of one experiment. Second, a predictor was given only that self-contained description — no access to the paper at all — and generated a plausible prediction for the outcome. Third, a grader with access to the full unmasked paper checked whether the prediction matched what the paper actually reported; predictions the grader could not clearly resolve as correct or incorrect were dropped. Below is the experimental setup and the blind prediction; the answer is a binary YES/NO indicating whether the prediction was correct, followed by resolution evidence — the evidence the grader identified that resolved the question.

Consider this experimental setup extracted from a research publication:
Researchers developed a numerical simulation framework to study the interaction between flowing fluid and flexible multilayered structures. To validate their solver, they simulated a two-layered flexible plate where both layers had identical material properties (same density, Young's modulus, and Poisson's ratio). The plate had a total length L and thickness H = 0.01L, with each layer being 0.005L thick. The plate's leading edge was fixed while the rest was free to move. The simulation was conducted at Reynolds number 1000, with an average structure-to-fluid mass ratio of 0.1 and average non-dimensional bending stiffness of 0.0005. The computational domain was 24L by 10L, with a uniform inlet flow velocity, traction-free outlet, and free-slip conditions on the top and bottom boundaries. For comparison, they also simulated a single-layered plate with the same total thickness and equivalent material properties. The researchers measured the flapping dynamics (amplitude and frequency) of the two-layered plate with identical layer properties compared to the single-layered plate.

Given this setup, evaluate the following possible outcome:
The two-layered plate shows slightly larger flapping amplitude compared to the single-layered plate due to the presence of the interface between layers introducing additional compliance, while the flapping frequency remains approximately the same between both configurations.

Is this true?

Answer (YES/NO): NO